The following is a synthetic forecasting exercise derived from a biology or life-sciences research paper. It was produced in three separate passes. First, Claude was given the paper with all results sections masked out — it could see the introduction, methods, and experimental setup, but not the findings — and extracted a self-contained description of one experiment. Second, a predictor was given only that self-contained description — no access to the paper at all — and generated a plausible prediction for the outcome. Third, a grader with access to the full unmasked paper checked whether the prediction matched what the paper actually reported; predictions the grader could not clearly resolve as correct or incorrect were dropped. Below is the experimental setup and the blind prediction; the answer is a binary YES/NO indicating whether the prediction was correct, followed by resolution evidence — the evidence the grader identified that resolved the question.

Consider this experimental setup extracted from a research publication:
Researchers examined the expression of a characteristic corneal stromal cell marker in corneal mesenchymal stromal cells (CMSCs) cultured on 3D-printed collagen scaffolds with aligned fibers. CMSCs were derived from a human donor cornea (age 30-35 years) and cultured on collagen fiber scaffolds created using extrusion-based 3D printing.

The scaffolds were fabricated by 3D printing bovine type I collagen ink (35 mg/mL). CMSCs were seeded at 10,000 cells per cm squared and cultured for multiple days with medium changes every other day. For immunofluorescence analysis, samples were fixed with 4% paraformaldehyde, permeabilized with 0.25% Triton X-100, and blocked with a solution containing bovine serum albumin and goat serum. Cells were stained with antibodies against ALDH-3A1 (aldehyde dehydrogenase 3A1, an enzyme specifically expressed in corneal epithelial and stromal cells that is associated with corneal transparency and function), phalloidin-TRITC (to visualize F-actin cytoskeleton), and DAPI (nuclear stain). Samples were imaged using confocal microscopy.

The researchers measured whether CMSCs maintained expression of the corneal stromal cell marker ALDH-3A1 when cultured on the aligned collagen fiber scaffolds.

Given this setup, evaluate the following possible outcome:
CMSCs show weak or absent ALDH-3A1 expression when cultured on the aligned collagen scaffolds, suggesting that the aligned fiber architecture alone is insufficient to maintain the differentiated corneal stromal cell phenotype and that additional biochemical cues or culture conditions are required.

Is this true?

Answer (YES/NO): NO